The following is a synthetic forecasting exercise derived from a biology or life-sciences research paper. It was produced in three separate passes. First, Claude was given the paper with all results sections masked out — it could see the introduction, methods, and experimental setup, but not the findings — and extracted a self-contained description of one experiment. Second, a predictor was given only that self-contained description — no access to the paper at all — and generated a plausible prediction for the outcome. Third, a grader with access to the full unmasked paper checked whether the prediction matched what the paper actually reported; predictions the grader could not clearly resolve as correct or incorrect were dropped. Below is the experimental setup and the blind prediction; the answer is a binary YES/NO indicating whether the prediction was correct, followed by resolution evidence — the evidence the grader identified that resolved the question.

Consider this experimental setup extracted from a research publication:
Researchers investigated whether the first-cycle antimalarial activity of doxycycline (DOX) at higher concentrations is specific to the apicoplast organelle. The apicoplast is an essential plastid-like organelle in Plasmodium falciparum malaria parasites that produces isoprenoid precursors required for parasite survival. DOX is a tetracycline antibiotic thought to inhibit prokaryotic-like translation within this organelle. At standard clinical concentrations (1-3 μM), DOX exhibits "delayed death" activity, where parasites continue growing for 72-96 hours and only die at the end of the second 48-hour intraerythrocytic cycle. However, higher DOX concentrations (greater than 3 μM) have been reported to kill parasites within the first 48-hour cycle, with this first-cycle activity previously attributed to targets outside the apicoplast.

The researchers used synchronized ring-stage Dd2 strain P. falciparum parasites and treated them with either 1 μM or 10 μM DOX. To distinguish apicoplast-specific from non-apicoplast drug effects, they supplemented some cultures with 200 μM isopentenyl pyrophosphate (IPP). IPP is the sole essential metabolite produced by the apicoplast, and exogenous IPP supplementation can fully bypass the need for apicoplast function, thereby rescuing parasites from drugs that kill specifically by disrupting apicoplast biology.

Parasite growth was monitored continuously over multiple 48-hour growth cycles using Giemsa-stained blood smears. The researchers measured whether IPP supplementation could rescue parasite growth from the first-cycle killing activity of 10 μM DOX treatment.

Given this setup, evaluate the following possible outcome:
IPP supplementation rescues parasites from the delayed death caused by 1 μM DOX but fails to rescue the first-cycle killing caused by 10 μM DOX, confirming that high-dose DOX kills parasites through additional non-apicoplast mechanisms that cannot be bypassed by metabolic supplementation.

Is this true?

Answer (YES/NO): NO